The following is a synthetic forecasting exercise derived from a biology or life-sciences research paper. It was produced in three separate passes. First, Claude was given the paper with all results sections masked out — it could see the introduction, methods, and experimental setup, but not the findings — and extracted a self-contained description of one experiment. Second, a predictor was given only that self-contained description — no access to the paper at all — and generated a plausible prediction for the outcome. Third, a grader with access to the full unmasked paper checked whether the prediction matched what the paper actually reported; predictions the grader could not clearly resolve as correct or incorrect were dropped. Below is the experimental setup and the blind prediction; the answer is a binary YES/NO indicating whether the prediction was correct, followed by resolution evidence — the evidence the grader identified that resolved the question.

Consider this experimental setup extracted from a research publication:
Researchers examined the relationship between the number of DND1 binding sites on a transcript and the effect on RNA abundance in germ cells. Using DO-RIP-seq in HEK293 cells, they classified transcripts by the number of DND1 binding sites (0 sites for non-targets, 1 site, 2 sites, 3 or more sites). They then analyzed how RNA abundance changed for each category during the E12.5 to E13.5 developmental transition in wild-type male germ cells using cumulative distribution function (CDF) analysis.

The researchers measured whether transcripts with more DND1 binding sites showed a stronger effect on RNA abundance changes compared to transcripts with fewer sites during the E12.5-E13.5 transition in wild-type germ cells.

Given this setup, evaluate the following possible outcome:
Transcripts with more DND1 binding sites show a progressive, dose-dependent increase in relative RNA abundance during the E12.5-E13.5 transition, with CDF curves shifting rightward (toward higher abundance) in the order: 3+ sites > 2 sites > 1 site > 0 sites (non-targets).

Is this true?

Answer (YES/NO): NO